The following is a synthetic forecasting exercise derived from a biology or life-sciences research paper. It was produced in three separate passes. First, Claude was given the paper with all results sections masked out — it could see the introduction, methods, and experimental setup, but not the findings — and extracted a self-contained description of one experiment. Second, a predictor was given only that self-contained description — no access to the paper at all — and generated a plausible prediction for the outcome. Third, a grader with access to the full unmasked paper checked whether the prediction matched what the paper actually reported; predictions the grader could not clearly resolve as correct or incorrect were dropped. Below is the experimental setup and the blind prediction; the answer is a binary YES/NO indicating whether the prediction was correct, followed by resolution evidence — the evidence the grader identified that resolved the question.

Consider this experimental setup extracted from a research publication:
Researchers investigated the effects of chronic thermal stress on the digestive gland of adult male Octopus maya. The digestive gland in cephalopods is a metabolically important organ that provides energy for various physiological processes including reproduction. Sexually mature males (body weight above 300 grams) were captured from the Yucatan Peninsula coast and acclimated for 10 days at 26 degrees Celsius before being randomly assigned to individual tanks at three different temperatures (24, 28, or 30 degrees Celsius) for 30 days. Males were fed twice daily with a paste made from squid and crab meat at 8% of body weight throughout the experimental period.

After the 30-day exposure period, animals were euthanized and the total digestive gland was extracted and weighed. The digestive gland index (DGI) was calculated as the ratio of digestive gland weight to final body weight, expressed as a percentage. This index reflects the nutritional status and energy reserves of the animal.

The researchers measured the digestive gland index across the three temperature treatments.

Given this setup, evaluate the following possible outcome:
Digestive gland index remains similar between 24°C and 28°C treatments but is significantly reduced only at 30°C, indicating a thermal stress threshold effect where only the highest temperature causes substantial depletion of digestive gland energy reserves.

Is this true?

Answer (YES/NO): NO